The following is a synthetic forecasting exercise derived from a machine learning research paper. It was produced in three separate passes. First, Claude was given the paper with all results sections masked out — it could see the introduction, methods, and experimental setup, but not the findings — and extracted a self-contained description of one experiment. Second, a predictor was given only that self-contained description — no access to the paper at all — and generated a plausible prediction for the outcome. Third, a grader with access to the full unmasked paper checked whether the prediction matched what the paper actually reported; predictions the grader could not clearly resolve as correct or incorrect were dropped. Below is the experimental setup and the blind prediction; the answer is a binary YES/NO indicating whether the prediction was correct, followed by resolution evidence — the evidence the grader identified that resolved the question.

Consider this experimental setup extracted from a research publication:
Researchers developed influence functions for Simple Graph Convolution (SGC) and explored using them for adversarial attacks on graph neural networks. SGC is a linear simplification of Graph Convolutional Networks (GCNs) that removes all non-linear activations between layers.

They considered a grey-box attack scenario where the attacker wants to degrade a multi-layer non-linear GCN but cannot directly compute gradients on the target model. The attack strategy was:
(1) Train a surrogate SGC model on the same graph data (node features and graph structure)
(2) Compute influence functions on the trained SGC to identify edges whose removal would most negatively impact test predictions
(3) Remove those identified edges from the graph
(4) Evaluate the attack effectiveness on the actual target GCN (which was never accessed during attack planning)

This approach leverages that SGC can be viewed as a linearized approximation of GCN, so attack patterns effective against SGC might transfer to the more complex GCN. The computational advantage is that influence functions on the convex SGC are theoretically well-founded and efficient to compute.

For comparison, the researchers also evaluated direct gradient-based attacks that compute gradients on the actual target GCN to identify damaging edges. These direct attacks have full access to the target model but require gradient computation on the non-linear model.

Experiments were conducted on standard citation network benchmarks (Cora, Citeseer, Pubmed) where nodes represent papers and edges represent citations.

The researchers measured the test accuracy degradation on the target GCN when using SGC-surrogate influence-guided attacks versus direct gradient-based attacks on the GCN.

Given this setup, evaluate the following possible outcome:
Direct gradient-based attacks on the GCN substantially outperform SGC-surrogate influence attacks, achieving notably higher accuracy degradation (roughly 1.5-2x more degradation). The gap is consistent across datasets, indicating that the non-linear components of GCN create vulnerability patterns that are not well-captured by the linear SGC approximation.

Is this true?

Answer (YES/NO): NO